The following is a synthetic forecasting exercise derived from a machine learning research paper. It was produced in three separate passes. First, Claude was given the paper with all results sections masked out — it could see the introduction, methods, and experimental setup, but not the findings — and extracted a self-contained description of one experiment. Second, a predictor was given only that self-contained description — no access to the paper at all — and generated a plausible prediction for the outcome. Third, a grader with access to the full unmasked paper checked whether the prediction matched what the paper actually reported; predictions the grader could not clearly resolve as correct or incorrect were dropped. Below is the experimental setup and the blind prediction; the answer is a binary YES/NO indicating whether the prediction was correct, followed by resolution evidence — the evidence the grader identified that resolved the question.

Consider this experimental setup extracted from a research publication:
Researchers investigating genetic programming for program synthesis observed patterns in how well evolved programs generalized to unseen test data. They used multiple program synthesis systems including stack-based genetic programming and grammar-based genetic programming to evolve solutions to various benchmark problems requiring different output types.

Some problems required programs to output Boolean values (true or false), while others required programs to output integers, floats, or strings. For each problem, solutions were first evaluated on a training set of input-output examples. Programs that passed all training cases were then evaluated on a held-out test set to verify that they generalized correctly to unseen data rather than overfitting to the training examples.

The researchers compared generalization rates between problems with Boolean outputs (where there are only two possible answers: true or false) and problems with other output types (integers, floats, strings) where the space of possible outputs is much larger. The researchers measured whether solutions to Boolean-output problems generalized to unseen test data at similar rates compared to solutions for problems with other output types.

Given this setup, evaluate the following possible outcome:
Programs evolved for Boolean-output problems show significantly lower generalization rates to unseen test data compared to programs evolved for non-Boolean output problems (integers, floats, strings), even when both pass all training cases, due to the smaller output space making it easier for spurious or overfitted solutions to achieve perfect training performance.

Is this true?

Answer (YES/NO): YES